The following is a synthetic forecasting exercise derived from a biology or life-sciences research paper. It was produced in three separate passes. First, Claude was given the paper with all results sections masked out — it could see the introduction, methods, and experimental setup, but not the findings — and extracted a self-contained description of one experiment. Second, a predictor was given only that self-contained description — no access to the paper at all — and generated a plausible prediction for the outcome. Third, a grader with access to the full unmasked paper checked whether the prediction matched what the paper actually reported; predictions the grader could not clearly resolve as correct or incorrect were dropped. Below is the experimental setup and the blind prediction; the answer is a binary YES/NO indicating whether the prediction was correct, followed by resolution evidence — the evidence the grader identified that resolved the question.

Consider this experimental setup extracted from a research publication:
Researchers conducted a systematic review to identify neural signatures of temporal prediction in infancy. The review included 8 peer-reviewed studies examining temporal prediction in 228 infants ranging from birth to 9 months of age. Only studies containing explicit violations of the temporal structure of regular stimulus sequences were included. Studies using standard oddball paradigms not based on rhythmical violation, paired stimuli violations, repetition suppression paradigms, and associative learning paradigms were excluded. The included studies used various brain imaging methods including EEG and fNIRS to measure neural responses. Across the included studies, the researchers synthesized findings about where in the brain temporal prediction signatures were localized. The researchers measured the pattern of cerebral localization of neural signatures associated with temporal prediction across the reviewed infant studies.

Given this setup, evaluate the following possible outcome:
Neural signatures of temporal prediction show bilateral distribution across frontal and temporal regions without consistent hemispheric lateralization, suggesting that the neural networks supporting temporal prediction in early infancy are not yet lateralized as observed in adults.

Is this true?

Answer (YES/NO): NO